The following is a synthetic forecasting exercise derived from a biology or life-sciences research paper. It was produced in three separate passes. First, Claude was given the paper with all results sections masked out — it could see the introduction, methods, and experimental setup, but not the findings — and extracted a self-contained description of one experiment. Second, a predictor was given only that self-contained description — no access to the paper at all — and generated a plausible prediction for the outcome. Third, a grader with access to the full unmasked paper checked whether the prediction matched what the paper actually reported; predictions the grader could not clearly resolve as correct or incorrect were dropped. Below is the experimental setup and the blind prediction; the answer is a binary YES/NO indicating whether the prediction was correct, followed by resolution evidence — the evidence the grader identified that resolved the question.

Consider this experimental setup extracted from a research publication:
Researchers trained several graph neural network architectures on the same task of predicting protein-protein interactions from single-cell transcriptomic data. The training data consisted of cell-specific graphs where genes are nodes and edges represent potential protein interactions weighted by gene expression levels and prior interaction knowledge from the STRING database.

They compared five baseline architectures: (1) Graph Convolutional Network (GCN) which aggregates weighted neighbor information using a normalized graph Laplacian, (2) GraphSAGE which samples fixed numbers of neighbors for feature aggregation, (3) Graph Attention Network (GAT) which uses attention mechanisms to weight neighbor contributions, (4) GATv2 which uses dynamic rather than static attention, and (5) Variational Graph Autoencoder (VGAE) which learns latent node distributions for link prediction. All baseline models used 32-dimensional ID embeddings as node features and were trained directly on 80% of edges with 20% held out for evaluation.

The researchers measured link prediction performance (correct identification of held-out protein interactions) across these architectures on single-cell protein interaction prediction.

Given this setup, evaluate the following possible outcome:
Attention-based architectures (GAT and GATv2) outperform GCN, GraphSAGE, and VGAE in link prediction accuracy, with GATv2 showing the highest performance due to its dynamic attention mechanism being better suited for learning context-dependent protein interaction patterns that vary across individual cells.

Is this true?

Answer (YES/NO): NO